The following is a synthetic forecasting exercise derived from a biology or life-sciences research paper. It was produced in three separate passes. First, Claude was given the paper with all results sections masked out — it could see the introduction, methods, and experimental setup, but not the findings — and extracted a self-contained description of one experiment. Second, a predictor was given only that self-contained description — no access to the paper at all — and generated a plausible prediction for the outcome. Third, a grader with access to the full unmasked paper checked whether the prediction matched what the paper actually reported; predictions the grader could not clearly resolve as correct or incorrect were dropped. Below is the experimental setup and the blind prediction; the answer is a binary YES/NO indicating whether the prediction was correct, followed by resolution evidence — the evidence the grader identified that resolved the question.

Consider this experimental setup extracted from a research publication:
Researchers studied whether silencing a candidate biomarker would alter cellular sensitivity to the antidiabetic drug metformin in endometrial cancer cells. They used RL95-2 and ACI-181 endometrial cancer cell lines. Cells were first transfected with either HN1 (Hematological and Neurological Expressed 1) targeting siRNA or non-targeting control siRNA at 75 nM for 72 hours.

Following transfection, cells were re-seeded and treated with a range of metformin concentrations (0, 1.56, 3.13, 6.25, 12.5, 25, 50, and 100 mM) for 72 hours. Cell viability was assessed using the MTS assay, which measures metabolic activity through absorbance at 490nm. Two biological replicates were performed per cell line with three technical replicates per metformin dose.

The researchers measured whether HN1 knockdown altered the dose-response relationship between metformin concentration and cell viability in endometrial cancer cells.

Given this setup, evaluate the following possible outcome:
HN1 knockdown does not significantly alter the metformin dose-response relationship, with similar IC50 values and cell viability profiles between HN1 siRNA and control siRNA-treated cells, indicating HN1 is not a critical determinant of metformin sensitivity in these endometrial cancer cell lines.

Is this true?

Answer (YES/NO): YES